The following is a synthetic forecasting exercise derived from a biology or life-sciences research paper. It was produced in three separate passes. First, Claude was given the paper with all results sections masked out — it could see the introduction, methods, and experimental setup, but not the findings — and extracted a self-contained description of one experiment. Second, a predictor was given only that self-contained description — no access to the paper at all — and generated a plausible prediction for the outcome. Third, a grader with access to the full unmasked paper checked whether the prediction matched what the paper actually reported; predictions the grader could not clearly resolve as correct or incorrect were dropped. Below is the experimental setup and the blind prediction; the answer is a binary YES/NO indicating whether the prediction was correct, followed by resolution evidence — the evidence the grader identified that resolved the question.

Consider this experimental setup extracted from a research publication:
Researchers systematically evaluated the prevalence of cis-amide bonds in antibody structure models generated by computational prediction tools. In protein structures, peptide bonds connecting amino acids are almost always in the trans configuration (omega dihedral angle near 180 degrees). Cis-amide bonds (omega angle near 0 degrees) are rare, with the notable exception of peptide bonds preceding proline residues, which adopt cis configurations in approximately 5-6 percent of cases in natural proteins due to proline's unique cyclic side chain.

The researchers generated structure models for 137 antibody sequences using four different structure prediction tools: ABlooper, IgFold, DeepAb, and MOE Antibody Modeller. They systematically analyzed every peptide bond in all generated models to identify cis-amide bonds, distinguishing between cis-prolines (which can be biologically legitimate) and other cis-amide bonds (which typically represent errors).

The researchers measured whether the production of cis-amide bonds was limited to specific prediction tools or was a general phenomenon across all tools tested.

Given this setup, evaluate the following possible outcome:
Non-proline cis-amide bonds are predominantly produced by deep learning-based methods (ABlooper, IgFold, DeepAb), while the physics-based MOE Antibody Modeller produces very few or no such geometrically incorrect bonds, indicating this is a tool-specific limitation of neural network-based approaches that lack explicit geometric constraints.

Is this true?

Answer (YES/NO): NO